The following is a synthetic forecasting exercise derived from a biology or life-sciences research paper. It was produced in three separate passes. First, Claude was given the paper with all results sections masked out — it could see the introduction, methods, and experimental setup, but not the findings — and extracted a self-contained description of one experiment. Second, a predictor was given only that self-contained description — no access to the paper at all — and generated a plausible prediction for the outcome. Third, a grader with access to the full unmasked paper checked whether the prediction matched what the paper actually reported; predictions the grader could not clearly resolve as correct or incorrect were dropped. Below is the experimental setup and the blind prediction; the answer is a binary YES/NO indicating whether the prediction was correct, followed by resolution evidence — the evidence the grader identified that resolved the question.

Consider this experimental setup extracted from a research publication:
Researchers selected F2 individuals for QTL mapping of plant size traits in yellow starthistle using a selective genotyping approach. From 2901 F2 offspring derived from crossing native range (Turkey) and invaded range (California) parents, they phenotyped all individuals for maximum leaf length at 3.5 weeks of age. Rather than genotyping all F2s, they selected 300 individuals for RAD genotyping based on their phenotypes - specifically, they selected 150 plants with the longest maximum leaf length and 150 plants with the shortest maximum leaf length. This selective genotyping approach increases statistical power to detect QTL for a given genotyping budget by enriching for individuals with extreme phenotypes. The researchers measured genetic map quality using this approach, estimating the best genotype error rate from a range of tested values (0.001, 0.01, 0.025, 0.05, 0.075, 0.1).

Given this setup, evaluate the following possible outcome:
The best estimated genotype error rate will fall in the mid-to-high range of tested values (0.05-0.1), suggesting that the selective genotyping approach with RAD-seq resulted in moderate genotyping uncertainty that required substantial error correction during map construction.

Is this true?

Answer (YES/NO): YES